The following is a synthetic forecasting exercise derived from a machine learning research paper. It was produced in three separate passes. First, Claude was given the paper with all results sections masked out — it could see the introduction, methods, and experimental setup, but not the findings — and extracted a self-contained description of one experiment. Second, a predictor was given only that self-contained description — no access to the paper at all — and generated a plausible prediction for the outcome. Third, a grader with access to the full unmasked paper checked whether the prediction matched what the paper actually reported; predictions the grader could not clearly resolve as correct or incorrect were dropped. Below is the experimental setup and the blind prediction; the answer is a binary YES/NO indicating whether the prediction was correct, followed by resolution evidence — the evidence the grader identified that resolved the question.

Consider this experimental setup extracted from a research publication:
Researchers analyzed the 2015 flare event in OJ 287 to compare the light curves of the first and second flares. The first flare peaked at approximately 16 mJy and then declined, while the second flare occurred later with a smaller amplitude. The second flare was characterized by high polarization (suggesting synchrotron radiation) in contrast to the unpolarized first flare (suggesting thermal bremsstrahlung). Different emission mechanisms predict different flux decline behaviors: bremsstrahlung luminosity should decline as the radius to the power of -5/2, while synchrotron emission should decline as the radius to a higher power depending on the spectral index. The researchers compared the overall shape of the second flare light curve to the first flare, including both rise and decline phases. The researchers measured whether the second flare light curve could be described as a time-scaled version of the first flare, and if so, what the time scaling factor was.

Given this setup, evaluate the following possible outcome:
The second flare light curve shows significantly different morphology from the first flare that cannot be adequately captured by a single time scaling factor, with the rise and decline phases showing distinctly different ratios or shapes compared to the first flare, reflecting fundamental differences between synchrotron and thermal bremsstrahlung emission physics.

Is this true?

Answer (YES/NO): NO